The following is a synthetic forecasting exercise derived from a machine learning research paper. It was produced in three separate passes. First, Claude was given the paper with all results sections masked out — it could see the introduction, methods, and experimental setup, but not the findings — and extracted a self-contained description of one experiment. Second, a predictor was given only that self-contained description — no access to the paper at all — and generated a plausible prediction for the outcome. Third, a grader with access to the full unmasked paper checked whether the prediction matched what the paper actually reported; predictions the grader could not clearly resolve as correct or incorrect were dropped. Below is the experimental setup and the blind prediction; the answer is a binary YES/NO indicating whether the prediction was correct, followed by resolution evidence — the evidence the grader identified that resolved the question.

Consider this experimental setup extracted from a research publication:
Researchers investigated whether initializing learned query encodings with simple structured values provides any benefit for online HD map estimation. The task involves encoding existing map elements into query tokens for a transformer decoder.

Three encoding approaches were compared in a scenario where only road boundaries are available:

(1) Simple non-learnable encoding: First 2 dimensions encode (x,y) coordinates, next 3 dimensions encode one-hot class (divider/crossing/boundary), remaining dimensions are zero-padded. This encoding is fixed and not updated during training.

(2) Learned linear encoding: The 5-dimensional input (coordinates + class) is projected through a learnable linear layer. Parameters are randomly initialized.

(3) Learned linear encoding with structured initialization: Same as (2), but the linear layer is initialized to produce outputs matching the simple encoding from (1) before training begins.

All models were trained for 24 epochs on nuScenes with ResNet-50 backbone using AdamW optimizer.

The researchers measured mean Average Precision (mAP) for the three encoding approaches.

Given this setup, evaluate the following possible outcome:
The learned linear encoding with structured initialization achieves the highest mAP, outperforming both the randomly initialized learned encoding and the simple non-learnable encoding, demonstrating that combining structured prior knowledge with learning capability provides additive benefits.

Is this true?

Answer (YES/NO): NO